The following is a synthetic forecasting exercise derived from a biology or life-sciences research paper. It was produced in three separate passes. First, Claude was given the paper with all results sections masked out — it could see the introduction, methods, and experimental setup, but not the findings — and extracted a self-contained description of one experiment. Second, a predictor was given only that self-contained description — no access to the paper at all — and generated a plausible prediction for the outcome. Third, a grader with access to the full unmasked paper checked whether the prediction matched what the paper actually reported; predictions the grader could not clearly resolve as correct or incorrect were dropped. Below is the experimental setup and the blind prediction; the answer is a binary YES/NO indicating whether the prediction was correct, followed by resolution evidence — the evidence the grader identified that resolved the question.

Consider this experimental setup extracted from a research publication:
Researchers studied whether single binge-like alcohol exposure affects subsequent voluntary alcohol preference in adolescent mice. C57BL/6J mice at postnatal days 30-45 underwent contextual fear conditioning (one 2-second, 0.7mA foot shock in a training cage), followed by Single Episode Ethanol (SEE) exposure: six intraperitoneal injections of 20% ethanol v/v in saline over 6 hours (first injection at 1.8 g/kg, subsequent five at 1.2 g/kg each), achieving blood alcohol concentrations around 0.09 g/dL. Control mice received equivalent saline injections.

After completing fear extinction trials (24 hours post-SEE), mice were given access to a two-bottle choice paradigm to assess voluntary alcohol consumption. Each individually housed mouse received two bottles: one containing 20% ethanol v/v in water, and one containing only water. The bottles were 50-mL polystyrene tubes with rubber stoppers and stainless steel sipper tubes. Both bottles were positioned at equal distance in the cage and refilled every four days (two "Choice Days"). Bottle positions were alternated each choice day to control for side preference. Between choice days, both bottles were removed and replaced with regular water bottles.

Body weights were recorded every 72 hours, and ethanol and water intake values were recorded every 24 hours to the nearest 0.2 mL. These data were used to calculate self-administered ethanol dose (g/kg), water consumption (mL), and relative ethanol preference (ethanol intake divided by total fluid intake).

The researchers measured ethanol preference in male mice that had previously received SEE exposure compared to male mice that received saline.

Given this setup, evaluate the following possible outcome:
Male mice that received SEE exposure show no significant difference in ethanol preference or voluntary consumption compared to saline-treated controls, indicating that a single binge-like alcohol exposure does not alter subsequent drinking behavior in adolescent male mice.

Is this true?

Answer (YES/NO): NO